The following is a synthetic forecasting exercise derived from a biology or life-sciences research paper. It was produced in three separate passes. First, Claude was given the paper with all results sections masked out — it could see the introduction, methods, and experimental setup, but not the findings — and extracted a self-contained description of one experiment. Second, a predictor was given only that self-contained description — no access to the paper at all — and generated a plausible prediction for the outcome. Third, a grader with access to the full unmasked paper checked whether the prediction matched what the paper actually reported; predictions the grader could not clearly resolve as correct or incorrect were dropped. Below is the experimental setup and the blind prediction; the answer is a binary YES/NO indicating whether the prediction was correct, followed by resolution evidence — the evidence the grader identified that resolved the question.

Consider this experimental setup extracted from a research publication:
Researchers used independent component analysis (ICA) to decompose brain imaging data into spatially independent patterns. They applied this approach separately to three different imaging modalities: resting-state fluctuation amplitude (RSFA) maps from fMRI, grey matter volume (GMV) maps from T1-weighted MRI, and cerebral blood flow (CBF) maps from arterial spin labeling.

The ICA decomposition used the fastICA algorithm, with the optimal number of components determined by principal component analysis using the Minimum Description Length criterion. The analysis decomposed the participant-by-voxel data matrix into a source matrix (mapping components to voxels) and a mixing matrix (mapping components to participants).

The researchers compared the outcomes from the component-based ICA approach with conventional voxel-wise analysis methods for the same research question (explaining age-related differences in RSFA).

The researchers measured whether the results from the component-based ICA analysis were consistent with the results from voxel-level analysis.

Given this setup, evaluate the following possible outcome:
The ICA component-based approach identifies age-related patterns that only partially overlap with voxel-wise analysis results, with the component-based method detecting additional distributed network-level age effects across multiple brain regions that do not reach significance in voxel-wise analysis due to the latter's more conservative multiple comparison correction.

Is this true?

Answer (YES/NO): NO